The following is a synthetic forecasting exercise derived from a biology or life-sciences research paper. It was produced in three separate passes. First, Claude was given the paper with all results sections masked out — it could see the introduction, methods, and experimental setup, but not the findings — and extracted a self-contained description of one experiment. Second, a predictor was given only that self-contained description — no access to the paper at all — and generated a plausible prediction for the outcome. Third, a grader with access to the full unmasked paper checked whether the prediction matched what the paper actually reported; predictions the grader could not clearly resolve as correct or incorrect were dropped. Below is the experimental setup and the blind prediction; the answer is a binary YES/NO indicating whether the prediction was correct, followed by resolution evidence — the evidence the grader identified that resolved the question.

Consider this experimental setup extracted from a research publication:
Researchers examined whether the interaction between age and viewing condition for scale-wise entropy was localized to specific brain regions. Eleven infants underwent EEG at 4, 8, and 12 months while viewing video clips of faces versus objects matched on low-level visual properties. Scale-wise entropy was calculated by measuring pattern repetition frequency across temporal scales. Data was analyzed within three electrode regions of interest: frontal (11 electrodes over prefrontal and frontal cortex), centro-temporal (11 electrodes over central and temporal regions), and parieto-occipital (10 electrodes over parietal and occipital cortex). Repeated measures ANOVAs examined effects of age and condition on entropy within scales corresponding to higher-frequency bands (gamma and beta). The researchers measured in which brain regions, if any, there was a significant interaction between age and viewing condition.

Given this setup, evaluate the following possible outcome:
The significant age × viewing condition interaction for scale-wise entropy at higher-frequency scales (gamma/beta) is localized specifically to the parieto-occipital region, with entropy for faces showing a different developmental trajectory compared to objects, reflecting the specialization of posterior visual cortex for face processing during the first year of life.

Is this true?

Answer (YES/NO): YES